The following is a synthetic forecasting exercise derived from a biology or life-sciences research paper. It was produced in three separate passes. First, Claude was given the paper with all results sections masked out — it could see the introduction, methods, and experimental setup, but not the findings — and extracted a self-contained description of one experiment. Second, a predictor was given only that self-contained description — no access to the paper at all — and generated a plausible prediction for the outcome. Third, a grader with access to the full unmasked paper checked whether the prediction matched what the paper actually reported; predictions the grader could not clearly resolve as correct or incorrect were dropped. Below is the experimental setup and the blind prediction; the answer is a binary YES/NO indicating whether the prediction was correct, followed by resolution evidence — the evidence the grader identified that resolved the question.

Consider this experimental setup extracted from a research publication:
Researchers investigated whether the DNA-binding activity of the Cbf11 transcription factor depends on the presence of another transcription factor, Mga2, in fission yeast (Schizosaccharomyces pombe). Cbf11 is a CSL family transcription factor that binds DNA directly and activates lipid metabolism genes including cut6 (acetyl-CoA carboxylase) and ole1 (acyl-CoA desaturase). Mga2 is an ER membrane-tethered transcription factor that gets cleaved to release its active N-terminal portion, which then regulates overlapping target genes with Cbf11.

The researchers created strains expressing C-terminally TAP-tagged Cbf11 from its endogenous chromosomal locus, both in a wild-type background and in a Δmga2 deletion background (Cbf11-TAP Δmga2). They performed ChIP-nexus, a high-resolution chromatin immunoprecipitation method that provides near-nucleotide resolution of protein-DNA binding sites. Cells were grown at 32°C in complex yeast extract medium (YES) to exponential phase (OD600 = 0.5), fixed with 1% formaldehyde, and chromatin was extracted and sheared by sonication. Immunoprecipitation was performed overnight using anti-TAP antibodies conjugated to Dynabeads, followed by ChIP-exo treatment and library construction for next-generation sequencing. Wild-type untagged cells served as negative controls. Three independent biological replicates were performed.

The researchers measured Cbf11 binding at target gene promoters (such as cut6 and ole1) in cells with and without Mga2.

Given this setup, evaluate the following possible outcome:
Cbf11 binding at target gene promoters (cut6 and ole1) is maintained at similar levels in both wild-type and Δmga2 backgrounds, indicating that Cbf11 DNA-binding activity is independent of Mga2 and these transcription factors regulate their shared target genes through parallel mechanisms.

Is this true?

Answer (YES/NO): NO